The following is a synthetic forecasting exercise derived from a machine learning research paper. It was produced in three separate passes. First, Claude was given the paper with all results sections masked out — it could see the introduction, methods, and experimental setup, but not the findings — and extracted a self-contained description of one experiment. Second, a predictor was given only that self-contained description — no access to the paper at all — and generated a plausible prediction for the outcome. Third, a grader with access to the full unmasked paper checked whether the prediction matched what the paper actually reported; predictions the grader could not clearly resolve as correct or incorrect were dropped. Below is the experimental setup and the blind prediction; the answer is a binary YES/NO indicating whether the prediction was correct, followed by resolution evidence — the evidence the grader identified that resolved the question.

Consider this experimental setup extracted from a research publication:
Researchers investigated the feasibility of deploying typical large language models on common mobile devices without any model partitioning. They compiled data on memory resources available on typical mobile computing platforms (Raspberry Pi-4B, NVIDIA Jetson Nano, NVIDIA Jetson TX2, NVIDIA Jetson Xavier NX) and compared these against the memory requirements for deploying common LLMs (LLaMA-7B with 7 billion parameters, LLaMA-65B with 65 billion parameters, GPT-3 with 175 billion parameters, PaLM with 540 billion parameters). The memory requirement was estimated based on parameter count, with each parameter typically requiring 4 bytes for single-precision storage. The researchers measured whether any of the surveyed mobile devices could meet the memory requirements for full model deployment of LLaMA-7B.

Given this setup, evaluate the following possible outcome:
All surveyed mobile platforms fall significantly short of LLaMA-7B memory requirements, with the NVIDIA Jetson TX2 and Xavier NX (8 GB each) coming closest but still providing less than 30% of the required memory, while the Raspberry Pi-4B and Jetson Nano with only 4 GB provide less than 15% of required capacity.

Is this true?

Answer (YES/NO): NO